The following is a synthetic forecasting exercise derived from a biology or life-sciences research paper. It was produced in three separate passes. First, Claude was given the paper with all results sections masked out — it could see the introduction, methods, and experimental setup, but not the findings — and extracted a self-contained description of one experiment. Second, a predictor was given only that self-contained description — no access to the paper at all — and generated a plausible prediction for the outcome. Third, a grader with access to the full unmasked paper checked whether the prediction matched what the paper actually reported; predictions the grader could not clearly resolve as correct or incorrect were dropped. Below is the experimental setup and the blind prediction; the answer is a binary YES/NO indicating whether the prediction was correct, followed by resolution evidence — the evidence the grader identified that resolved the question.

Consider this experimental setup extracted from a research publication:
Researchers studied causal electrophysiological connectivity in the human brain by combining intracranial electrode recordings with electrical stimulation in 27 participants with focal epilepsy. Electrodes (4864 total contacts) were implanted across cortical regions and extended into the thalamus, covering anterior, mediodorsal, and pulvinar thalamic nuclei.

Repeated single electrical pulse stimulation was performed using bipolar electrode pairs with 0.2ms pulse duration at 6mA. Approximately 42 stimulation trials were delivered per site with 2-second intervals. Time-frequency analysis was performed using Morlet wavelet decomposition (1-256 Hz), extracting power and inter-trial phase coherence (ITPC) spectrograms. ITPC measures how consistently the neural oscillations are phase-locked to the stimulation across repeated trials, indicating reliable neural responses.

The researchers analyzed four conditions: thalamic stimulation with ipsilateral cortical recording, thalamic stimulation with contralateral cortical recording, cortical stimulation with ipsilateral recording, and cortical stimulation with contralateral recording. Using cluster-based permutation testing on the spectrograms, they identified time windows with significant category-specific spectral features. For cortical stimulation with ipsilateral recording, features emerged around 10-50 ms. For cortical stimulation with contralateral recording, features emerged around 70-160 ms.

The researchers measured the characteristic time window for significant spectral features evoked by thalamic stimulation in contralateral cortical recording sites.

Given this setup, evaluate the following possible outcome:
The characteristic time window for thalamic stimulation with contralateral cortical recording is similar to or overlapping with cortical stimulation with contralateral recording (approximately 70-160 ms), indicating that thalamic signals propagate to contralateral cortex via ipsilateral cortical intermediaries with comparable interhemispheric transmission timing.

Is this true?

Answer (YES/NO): NO